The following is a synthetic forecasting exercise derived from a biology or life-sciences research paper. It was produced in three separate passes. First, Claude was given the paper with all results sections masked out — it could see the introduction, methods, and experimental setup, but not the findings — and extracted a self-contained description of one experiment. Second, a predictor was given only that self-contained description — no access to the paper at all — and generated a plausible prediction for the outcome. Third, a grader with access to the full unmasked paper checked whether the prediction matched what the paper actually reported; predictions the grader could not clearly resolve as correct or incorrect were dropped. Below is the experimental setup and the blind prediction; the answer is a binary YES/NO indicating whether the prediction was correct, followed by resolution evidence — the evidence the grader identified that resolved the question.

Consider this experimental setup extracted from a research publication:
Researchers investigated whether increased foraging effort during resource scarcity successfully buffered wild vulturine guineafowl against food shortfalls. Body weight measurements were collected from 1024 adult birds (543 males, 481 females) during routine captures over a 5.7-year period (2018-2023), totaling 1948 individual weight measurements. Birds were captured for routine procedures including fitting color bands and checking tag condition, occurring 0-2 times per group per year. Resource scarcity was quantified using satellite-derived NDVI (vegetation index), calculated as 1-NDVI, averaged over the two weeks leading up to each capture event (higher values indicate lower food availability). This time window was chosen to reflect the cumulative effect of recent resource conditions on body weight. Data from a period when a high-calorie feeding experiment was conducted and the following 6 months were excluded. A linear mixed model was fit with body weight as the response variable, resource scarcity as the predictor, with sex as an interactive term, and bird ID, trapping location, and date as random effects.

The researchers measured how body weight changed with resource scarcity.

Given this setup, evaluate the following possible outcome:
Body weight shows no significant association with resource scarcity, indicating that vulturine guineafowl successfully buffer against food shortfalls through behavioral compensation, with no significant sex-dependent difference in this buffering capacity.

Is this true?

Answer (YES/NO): NO